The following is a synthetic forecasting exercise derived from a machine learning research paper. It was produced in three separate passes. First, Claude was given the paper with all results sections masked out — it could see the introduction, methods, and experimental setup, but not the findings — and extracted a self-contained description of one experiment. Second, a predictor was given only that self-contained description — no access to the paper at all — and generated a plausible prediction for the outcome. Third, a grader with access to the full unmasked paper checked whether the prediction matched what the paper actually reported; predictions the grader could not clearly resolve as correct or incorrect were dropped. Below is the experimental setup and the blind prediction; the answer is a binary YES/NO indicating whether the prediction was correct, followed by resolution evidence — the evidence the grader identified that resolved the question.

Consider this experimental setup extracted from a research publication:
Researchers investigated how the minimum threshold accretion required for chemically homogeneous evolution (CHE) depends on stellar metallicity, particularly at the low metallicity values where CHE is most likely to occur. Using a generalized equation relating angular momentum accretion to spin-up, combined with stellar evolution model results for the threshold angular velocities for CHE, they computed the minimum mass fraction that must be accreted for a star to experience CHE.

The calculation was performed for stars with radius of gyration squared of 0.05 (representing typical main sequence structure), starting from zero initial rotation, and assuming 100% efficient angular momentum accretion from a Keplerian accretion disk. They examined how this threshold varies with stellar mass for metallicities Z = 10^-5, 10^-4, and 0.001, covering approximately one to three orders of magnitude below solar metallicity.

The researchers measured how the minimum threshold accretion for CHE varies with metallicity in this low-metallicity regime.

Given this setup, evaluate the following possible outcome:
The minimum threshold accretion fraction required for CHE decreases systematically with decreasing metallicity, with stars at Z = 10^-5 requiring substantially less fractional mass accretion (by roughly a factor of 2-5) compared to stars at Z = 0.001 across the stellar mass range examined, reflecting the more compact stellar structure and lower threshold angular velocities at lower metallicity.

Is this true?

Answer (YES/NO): NO